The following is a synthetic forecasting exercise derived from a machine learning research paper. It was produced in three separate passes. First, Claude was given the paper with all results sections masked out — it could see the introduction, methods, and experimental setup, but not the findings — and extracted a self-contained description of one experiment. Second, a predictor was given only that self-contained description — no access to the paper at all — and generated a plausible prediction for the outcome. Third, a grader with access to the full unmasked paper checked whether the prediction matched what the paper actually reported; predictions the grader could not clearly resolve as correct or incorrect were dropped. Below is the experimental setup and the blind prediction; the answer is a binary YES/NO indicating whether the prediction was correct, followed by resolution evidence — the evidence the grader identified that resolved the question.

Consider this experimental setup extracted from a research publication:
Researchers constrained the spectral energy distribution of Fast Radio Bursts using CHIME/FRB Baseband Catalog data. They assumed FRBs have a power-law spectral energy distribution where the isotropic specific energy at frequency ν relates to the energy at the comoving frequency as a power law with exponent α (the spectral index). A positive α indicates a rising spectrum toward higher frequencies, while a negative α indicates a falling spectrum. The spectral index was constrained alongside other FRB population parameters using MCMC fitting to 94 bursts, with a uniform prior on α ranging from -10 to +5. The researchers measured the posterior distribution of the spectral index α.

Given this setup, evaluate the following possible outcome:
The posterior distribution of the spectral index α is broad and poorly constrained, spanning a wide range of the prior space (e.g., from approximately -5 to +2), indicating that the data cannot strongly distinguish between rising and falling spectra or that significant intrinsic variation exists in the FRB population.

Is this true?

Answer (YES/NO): NO